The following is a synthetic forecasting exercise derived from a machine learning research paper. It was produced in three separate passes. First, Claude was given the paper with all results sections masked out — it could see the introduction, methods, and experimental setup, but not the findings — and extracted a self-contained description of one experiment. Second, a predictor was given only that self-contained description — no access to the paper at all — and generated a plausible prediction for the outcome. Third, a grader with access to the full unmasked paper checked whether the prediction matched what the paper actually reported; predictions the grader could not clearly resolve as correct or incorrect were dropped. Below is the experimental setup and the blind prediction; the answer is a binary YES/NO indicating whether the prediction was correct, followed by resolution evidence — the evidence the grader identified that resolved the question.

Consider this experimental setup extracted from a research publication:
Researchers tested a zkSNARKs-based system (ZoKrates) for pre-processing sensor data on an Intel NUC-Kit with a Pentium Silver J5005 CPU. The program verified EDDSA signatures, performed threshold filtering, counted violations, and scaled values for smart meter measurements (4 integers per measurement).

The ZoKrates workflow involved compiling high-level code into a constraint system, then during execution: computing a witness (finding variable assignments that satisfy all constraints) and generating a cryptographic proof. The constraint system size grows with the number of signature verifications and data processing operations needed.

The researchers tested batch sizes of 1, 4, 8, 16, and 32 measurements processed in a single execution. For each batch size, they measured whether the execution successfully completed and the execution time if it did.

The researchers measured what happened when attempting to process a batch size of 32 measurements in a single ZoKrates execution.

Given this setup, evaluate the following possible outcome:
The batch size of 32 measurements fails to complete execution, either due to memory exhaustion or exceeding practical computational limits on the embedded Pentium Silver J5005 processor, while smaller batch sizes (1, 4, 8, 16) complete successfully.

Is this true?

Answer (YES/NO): YES